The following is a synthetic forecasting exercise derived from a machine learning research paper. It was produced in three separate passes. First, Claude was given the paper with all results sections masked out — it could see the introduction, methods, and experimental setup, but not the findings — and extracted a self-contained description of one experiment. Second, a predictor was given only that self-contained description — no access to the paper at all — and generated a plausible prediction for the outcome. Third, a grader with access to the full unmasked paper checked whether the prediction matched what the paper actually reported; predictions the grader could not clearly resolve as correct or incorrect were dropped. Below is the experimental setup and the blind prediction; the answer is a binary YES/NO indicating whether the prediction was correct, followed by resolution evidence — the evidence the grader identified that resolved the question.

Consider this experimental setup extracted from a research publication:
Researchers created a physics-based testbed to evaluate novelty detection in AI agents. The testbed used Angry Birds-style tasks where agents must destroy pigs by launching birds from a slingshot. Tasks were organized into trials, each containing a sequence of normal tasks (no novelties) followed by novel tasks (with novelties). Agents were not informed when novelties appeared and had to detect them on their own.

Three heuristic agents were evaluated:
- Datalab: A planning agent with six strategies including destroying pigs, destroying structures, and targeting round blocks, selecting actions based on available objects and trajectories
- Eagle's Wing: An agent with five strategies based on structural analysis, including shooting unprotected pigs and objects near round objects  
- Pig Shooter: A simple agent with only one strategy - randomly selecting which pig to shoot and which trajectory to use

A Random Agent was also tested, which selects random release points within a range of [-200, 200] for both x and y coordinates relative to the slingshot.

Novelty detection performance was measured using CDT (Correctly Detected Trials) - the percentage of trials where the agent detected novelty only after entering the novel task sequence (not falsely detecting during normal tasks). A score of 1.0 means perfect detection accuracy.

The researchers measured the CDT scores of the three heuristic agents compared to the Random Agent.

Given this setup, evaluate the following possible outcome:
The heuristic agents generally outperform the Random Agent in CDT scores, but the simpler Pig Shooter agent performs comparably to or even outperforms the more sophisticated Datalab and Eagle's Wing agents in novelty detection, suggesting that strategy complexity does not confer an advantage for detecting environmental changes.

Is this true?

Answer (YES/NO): NO